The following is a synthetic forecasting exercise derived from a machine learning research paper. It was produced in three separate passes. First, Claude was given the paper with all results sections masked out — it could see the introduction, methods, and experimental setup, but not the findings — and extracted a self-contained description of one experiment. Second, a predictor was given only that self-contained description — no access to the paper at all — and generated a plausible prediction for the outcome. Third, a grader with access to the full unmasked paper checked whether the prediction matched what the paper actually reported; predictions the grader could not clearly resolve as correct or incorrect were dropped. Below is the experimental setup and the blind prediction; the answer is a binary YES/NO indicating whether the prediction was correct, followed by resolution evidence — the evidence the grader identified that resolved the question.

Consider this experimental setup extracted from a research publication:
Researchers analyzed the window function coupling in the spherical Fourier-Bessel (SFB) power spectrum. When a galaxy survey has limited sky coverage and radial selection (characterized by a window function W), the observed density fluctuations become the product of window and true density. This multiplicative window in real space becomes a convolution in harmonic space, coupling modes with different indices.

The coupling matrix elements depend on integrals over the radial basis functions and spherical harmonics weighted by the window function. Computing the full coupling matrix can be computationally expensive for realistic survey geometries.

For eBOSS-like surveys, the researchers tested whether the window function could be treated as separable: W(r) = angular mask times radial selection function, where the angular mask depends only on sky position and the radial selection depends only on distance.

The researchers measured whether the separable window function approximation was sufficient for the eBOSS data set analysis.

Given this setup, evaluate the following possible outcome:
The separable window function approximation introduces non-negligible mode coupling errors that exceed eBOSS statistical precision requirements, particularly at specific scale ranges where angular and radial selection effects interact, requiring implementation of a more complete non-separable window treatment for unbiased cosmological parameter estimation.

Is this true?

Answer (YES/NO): NO